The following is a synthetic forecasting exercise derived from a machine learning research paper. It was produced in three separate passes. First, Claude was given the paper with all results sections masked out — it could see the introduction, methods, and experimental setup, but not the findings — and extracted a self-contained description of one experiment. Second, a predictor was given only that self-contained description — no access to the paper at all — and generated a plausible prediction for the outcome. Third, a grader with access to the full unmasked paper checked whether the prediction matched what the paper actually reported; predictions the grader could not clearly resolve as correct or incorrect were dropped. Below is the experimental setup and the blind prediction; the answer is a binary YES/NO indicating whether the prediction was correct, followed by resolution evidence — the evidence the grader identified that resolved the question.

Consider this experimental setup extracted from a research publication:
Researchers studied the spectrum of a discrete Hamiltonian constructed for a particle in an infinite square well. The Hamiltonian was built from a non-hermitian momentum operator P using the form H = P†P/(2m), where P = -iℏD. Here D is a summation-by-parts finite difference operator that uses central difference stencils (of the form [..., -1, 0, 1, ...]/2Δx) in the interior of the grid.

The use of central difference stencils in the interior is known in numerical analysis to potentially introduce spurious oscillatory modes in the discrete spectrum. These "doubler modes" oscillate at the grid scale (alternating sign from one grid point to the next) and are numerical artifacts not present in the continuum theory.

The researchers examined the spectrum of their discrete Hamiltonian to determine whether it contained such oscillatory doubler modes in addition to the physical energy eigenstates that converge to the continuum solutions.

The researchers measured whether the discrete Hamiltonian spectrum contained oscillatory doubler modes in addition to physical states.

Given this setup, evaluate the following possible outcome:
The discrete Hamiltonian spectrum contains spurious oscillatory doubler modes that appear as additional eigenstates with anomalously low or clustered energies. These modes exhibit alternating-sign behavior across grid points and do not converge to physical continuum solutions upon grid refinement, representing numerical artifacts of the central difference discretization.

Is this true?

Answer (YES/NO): NO